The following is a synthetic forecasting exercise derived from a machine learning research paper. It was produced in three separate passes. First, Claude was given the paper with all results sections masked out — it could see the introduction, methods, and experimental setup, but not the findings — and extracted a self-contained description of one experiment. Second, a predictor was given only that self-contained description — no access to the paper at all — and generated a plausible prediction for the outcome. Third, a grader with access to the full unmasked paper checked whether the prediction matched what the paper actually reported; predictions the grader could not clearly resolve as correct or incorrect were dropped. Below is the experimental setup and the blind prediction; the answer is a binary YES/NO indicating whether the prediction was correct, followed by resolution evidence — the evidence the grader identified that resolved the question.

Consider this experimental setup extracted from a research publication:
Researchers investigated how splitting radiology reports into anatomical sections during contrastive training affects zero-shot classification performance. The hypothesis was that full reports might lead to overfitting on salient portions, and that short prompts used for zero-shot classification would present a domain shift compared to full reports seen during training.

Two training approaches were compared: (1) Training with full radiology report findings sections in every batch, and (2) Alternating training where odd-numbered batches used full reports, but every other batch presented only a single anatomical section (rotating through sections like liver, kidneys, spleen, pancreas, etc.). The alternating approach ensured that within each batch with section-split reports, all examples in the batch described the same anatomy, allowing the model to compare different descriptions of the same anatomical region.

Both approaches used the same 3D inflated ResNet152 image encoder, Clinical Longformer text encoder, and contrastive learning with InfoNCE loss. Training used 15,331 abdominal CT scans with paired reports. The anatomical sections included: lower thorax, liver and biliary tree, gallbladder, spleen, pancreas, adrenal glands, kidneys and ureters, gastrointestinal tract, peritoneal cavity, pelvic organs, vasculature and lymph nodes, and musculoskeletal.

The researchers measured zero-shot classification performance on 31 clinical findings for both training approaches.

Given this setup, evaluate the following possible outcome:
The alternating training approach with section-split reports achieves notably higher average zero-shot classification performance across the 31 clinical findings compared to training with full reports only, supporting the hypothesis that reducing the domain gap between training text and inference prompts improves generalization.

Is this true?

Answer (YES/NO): YES